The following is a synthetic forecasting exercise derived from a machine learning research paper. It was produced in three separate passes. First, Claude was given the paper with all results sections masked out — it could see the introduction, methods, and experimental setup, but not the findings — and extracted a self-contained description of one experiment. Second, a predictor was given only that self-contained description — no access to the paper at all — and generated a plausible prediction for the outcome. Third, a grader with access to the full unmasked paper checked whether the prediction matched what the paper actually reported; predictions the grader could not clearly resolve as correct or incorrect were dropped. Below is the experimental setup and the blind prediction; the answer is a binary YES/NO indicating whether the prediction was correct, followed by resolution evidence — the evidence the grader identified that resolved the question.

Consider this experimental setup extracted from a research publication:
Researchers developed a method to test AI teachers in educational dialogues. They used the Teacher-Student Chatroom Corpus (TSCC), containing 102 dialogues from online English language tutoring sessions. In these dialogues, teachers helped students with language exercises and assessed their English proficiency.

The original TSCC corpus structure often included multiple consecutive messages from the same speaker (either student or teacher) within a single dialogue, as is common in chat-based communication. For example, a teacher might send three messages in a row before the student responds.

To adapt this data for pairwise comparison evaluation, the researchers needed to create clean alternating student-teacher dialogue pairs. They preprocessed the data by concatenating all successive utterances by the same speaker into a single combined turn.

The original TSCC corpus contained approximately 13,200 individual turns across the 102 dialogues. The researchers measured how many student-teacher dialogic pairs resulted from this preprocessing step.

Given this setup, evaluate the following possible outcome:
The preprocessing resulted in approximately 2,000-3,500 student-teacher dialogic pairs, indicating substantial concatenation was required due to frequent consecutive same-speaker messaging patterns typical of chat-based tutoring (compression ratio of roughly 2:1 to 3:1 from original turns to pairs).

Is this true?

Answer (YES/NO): NO